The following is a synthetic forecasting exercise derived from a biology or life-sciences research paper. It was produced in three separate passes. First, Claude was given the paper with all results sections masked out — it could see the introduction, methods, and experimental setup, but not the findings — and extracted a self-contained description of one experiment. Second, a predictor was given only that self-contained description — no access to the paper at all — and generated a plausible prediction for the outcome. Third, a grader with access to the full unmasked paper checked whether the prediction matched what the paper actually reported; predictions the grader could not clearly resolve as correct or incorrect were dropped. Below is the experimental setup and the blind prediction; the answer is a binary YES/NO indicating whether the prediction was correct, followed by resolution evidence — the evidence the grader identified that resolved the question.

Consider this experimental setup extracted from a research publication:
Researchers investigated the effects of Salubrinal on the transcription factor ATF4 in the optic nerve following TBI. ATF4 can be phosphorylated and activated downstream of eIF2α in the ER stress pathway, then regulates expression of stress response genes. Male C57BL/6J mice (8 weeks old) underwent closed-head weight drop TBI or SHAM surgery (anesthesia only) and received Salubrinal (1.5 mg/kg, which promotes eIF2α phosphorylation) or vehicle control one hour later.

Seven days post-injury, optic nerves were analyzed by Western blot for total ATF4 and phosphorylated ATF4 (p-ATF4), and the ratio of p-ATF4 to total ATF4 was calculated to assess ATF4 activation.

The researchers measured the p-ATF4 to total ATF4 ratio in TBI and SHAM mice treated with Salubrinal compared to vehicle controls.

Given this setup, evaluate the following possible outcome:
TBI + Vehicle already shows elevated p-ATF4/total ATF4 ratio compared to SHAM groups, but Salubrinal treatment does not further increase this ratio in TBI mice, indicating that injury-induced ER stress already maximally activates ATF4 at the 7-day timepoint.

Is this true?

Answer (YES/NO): NO